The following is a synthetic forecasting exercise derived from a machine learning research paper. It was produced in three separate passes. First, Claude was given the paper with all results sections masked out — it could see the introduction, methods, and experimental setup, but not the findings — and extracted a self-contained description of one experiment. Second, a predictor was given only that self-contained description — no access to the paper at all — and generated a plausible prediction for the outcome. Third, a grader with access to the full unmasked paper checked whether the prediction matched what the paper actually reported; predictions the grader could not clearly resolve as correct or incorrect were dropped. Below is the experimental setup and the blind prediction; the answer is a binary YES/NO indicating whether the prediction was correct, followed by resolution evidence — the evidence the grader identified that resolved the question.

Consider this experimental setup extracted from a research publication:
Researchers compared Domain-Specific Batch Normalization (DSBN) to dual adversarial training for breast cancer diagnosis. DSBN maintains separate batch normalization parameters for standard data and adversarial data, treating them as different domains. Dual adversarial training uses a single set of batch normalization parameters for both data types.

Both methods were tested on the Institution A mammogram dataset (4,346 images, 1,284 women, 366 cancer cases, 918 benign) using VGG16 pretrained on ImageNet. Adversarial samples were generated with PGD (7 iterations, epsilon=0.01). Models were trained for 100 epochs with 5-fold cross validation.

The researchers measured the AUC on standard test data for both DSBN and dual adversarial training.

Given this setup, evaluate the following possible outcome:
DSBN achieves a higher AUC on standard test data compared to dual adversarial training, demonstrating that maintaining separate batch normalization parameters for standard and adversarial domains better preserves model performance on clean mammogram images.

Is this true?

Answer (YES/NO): NO